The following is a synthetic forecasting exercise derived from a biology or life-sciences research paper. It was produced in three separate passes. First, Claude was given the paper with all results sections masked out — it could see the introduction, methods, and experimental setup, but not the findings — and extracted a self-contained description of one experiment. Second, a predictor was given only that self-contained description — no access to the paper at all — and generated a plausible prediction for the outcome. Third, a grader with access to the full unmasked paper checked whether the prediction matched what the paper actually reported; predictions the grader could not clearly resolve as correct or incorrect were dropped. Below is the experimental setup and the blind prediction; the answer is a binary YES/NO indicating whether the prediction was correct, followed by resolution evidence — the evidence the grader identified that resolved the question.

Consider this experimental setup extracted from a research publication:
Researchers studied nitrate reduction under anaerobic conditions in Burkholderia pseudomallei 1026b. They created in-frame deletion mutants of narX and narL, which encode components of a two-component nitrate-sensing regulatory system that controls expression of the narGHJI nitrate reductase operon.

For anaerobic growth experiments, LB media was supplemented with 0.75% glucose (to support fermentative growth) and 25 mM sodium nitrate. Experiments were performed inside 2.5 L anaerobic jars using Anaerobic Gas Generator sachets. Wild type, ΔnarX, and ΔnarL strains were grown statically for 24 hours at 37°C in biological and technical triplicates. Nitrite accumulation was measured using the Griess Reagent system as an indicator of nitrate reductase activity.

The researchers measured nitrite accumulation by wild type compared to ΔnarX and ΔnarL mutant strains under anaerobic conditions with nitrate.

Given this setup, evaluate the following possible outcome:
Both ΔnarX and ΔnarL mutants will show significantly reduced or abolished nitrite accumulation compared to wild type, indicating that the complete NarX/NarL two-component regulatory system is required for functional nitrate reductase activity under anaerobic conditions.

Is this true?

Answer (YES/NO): YES